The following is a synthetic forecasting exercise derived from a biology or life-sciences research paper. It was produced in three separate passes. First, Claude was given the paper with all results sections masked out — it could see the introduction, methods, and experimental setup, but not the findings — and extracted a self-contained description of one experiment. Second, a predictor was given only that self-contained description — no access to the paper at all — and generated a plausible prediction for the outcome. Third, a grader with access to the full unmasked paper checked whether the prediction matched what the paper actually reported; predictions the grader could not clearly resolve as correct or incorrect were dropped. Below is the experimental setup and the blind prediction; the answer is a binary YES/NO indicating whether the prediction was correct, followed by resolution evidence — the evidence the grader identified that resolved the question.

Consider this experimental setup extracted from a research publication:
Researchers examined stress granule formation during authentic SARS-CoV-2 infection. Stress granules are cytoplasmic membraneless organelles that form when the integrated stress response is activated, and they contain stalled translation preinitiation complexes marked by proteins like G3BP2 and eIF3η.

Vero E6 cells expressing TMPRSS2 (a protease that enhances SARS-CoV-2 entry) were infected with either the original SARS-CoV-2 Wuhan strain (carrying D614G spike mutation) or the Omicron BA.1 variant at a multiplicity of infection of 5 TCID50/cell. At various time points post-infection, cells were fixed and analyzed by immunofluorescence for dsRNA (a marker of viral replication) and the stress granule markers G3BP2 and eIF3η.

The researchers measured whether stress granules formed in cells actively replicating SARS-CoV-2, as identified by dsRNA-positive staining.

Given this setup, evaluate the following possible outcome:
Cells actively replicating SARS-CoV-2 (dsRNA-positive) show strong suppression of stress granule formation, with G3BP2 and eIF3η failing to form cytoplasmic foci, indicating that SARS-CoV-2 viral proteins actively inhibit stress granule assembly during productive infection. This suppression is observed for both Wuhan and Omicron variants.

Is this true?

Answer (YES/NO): YES